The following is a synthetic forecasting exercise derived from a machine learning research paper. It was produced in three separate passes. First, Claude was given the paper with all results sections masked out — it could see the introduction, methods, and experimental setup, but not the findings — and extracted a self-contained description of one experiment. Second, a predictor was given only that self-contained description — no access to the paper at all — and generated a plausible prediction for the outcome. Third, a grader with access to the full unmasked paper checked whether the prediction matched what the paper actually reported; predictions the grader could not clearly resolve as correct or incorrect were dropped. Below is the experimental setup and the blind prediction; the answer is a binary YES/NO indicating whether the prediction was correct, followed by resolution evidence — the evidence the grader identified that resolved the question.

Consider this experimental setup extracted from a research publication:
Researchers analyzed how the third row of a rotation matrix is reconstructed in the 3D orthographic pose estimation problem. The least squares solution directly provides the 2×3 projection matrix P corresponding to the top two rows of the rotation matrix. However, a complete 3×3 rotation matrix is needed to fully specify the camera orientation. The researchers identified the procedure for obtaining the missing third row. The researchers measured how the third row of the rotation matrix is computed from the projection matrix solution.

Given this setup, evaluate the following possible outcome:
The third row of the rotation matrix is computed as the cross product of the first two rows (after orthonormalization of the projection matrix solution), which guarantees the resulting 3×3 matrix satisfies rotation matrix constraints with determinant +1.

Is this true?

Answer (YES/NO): NO